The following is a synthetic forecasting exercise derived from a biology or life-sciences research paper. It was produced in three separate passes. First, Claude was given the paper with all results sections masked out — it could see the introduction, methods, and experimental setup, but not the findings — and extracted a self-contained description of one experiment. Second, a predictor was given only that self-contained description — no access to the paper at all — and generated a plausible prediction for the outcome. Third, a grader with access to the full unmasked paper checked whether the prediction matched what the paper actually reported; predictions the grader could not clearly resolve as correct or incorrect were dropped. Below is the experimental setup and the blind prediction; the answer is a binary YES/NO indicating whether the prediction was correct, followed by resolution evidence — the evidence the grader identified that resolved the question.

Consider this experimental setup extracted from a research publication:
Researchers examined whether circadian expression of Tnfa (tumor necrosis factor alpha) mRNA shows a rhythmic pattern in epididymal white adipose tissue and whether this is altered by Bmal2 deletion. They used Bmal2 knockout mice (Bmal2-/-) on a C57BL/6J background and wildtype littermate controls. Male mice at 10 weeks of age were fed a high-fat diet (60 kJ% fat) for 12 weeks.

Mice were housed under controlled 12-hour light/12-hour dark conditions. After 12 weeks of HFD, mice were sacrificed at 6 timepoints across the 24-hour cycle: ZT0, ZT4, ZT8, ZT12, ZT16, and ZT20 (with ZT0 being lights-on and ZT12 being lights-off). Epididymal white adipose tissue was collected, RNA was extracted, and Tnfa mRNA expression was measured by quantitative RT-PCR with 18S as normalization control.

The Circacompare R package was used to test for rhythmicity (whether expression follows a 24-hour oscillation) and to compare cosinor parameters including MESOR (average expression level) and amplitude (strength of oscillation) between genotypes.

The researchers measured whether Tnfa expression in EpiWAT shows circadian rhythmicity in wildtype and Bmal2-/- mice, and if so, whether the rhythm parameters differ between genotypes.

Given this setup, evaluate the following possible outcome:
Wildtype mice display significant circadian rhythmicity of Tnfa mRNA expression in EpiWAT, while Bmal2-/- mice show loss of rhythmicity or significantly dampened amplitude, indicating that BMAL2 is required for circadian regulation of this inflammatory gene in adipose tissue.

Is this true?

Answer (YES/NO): NO